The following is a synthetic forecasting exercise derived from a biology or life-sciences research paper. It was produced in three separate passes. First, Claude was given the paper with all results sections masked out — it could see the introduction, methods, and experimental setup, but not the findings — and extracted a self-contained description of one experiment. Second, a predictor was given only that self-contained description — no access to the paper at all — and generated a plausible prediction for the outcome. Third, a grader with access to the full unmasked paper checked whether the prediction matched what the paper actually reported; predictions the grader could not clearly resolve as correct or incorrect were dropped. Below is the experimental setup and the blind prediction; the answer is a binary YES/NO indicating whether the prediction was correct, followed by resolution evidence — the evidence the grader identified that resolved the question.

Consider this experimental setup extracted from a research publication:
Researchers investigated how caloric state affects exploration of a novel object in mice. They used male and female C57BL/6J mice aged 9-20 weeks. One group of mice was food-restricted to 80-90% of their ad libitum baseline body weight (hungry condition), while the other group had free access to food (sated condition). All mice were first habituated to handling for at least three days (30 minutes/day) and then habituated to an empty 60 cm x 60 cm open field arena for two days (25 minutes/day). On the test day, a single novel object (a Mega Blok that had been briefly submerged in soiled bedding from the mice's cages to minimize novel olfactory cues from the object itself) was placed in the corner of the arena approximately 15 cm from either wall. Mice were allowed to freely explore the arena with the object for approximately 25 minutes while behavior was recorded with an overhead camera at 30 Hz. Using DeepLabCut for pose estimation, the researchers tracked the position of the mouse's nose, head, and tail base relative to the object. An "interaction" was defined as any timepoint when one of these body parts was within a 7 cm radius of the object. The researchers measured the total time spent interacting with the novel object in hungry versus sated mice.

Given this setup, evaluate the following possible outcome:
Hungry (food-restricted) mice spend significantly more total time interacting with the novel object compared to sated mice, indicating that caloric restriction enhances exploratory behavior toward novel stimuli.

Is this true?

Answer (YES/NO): YES